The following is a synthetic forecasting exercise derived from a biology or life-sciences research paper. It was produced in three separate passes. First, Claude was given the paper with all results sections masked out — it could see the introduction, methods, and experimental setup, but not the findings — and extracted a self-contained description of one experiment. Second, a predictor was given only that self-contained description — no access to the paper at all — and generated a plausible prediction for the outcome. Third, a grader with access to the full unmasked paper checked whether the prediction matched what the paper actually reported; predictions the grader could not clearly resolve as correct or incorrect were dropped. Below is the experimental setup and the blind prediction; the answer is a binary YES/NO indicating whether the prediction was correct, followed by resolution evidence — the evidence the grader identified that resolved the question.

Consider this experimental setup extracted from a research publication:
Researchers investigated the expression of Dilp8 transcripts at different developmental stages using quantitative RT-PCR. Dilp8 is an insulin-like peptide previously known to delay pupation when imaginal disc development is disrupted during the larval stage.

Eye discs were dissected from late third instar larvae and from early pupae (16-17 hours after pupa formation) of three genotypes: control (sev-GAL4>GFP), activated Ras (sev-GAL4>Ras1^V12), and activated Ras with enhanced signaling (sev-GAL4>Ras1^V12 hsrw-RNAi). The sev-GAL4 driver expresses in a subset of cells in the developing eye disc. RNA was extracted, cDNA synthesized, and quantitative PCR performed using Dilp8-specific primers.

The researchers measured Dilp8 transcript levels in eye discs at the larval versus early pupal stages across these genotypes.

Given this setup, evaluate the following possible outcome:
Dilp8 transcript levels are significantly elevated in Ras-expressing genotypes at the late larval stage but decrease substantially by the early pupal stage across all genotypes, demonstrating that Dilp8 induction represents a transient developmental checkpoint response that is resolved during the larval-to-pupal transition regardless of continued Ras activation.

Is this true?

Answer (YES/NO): NO